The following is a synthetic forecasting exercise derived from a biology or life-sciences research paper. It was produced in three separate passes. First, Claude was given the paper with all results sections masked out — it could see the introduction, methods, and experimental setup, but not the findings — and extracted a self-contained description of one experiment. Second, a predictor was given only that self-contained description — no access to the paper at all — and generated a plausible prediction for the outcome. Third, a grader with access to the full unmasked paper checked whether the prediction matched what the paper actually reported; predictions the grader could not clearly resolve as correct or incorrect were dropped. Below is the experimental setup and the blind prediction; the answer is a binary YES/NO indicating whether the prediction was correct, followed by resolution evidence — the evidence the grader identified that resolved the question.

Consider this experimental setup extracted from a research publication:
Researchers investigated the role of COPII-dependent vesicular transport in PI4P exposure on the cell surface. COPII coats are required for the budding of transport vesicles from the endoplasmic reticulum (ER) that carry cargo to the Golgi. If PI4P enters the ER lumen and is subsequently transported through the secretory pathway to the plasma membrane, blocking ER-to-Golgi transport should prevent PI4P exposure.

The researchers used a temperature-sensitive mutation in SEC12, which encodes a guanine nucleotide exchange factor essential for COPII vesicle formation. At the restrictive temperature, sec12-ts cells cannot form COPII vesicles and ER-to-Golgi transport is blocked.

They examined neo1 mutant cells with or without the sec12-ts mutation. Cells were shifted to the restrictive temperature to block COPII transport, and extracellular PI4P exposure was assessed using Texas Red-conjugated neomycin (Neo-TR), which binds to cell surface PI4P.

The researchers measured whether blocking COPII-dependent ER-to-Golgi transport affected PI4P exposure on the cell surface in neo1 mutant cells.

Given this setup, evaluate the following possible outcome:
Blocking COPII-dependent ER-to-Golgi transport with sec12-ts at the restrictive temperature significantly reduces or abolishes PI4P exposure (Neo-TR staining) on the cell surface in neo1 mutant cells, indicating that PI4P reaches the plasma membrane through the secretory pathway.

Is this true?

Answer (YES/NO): NO